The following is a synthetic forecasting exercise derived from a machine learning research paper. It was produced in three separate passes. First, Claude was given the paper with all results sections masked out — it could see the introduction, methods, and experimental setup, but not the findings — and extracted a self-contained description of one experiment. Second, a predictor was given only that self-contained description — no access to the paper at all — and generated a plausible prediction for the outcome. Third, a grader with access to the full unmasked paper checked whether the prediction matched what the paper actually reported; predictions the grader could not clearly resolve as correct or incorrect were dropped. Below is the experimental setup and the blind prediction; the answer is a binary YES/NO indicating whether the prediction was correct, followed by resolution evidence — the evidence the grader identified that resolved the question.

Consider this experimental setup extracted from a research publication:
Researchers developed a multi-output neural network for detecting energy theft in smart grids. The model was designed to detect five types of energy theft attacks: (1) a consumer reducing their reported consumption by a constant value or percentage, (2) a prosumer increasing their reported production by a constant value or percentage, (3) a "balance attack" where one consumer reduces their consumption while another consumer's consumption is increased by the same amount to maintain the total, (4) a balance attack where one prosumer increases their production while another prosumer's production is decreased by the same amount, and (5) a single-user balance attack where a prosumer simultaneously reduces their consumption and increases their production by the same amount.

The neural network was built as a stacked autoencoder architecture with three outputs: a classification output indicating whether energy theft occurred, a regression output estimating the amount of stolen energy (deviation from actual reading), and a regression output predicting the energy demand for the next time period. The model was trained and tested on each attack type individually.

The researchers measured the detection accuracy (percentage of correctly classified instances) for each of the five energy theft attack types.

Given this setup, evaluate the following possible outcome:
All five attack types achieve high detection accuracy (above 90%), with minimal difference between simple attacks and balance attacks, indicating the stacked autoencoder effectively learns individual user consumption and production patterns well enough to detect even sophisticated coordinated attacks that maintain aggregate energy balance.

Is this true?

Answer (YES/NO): YES